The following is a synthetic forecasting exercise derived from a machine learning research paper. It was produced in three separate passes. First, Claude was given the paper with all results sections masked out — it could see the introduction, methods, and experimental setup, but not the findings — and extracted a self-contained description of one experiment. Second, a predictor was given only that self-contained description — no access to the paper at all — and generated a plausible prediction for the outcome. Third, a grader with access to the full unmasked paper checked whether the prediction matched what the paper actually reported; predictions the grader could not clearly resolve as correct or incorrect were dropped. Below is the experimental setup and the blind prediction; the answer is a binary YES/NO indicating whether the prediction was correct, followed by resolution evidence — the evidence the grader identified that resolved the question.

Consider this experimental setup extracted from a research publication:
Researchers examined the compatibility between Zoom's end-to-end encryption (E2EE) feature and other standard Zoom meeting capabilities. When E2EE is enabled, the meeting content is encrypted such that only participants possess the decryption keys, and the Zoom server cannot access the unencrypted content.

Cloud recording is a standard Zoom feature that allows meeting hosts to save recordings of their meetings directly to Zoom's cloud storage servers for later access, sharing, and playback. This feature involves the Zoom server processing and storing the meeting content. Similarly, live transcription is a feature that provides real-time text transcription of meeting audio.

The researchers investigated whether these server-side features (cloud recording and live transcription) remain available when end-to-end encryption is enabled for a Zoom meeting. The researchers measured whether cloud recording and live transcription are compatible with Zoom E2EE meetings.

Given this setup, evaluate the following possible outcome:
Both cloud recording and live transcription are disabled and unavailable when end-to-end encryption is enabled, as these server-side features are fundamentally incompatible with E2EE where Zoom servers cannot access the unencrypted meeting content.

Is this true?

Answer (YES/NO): YES